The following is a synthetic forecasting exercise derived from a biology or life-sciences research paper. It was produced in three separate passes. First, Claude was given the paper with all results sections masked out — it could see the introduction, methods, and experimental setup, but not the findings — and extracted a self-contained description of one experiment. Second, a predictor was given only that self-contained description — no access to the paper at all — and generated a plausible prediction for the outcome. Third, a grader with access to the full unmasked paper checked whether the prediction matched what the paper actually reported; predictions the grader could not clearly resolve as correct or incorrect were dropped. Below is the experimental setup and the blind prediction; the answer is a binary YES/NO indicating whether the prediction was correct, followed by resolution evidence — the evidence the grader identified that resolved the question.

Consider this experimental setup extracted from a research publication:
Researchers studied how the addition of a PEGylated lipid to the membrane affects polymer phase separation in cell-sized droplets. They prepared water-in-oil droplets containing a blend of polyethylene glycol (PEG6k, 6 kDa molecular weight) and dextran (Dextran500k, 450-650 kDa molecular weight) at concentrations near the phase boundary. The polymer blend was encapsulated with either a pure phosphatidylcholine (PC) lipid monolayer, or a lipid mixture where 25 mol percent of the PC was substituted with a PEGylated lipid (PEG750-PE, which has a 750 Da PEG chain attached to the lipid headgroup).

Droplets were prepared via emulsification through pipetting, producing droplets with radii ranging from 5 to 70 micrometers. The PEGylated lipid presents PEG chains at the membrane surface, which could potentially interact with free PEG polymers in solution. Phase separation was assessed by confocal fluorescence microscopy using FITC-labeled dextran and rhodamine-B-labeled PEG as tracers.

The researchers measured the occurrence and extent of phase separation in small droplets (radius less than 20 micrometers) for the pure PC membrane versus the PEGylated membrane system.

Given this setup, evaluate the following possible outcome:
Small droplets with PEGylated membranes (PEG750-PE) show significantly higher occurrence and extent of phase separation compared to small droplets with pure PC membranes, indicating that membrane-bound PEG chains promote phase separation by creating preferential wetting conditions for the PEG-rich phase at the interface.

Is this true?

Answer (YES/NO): NO